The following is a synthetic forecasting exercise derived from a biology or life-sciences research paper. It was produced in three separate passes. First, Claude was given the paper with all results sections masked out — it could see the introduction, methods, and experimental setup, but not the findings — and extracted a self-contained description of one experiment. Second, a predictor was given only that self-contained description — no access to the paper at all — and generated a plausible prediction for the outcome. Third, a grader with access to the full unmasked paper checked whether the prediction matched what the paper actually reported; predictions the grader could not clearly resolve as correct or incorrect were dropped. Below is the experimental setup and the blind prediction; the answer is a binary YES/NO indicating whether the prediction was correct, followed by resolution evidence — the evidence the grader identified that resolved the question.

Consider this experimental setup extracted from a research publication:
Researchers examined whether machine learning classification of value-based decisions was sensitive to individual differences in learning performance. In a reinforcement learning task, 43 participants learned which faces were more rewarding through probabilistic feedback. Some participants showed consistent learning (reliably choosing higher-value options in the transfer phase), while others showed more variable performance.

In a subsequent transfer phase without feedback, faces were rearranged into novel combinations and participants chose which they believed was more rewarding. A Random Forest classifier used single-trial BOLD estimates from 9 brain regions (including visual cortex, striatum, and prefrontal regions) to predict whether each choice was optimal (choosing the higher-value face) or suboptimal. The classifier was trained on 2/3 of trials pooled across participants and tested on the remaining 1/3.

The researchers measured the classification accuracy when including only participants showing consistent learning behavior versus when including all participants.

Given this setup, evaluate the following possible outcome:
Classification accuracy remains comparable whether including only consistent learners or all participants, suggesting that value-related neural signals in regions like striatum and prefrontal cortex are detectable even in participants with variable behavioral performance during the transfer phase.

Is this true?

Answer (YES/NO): NO